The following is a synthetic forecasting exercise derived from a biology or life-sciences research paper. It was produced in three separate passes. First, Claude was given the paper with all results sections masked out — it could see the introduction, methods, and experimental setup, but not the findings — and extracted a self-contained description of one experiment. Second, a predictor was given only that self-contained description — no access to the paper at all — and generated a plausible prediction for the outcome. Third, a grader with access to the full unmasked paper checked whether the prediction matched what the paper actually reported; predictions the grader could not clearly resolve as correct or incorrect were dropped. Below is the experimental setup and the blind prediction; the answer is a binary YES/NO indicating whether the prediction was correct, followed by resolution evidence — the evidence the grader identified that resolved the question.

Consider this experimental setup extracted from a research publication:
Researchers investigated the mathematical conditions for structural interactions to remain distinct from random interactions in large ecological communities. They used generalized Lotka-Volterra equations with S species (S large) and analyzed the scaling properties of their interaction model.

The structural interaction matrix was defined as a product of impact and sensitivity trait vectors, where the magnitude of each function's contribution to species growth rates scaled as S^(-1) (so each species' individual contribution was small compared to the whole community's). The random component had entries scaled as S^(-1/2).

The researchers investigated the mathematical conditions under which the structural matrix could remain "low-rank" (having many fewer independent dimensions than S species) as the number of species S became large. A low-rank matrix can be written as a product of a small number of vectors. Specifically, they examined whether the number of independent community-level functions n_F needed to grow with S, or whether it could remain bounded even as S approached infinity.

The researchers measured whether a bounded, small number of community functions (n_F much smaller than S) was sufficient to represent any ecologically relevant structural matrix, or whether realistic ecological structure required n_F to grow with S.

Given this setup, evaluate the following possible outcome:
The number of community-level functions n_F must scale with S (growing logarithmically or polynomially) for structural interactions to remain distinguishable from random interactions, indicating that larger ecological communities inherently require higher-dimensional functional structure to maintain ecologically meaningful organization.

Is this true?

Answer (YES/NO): NO